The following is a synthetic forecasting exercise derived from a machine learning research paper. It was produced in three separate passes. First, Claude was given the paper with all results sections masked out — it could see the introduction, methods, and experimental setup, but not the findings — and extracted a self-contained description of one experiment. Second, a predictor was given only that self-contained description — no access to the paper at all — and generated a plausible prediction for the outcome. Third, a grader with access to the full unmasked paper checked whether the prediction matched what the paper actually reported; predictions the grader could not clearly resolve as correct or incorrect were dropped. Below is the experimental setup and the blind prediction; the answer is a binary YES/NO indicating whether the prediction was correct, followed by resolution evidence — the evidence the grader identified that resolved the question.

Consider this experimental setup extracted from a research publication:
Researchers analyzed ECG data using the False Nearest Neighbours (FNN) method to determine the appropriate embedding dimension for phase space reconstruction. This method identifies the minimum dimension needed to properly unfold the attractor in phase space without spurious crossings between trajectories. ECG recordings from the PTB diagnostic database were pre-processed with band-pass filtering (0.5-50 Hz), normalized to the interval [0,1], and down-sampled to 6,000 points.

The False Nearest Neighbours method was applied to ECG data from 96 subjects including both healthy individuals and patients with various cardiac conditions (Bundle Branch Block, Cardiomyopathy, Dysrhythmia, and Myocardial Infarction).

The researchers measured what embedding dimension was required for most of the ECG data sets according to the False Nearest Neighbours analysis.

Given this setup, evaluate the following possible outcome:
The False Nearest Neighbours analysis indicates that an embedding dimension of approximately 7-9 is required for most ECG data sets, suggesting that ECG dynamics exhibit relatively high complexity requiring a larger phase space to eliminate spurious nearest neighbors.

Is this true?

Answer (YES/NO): NO